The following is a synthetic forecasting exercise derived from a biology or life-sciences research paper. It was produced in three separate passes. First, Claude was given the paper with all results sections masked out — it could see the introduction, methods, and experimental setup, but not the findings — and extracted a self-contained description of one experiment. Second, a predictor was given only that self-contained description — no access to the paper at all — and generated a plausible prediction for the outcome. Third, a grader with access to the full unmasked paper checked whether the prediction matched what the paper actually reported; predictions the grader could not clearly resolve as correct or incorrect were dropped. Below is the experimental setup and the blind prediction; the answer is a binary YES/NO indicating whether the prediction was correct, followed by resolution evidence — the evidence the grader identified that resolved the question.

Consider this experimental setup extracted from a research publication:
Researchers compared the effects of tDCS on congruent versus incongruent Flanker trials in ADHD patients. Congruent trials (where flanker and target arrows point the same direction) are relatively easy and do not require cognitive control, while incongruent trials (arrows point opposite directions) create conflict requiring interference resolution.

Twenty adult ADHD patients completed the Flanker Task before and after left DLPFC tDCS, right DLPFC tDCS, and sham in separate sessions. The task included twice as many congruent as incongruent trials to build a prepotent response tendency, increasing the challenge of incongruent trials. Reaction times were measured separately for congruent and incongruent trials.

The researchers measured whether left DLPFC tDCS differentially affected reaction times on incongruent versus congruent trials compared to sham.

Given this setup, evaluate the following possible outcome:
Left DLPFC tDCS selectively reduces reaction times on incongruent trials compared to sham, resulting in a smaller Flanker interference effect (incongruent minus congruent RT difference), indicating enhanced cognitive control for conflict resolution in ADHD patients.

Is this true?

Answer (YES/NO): YES